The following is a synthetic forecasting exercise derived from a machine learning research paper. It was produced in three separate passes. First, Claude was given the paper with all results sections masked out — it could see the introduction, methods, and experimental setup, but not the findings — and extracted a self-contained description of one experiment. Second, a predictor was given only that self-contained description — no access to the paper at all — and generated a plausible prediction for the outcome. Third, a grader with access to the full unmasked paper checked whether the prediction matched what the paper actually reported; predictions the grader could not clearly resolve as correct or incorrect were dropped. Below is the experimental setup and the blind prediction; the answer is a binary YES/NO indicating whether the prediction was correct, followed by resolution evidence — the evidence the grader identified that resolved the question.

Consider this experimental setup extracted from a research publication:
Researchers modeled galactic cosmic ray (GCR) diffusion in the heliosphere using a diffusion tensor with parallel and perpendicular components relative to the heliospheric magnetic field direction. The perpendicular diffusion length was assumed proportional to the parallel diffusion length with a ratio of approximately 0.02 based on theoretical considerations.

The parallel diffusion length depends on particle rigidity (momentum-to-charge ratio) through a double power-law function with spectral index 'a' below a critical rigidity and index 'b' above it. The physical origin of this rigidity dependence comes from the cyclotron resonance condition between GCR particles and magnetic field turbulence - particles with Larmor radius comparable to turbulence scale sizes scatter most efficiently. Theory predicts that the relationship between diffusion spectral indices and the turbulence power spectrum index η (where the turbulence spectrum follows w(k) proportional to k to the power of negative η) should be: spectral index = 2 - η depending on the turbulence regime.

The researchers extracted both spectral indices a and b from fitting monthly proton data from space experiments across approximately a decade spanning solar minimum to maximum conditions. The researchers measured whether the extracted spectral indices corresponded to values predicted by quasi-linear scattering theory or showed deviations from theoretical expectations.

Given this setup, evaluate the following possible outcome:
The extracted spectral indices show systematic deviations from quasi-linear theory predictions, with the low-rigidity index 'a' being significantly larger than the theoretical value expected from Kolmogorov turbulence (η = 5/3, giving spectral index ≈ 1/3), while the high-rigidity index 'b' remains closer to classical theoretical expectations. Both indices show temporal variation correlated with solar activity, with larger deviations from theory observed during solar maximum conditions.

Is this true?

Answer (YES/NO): NO